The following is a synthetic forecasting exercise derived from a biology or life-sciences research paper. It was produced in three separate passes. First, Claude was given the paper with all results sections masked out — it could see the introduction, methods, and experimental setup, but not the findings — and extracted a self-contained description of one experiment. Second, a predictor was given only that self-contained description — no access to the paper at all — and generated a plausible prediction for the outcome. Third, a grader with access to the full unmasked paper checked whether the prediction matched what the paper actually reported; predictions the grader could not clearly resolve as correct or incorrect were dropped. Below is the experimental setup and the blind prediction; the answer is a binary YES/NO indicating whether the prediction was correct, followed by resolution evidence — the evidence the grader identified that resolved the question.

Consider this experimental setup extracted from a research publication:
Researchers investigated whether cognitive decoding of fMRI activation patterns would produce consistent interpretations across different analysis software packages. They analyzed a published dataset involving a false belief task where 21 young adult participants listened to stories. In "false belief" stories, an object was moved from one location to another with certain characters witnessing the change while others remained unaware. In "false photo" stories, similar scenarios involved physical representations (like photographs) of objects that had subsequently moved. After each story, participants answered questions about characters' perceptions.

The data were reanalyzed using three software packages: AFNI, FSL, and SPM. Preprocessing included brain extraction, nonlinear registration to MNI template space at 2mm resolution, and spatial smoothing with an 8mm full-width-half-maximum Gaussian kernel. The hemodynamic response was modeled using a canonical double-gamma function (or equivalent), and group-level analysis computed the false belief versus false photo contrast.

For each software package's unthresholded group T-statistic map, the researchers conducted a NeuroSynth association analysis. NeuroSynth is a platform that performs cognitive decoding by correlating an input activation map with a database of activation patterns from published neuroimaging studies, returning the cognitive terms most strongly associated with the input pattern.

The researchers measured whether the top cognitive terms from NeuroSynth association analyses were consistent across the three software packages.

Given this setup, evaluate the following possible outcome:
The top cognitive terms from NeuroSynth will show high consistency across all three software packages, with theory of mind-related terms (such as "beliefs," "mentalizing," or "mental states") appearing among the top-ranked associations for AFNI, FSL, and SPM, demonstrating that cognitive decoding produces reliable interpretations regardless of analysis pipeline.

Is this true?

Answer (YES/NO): YES